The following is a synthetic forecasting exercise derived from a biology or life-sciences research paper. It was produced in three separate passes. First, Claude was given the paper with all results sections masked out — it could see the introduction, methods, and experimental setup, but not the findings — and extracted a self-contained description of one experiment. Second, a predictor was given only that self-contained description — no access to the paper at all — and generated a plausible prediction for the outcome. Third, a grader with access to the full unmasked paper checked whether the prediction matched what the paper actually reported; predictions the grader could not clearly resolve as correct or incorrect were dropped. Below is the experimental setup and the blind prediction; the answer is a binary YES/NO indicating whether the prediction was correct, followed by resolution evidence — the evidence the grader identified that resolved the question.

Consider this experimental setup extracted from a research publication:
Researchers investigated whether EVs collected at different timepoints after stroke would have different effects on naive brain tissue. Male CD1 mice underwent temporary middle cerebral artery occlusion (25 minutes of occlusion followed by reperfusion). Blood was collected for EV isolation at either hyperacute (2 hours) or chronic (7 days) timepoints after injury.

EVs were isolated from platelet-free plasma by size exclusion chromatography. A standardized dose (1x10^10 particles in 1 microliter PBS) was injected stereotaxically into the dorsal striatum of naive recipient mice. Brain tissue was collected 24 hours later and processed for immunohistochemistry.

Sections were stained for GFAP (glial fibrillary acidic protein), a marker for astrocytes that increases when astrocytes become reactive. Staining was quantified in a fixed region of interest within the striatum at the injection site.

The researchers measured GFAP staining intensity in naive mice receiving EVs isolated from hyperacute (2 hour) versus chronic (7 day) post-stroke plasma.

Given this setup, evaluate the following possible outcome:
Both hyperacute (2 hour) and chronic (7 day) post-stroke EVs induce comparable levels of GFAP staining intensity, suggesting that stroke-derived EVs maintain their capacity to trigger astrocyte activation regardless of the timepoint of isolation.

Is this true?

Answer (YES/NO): NO